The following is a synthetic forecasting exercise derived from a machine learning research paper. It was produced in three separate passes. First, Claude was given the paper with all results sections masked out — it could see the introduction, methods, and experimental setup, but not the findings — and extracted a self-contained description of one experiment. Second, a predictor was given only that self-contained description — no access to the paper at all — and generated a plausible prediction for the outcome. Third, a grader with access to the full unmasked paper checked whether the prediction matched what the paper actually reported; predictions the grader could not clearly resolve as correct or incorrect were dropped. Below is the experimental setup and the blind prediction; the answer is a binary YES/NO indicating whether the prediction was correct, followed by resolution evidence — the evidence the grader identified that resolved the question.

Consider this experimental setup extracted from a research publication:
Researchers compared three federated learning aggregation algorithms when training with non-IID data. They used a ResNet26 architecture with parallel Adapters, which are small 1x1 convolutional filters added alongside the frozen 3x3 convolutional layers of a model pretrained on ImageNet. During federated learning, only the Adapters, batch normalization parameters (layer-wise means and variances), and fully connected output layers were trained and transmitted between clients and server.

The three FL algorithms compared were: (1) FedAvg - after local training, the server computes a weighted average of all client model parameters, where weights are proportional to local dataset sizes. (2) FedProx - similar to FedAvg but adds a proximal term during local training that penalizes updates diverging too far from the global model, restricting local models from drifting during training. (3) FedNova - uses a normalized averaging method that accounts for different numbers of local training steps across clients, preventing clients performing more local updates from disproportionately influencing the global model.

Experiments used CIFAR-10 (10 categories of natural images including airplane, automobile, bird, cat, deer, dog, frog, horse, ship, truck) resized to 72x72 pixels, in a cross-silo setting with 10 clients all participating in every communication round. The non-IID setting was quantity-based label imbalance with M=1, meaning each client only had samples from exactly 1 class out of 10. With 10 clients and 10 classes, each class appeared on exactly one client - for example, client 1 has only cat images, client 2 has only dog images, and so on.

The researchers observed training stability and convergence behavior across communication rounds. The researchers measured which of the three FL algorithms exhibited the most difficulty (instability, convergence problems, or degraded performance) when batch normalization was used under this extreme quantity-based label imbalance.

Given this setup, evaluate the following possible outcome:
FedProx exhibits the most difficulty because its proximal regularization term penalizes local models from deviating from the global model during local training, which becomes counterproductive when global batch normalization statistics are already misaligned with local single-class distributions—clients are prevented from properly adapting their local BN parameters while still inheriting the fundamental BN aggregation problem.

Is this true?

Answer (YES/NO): NO